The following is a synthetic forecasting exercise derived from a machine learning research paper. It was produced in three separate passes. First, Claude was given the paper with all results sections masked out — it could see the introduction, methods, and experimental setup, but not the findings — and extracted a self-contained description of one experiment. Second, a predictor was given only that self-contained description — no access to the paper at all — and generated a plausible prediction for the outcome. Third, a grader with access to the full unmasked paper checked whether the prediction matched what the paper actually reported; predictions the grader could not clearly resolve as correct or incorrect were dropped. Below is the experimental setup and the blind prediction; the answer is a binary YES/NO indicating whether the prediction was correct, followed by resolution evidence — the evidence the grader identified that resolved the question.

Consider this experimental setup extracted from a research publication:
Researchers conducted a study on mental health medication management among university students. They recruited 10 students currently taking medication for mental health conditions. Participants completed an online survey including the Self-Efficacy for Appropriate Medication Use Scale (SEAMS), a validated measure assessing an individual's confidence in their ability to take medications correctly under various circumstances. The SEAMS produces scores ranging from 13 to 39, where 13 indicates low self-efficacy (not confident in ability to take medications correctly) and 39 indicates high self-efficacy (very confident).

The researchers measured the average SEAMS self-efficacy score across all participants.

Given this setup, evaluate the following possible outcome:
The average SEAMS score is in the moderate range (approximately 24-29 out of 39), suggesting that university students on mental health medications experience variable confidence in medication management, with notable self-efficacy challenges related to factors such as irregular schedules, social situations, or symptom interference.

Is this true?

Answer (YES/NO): YES